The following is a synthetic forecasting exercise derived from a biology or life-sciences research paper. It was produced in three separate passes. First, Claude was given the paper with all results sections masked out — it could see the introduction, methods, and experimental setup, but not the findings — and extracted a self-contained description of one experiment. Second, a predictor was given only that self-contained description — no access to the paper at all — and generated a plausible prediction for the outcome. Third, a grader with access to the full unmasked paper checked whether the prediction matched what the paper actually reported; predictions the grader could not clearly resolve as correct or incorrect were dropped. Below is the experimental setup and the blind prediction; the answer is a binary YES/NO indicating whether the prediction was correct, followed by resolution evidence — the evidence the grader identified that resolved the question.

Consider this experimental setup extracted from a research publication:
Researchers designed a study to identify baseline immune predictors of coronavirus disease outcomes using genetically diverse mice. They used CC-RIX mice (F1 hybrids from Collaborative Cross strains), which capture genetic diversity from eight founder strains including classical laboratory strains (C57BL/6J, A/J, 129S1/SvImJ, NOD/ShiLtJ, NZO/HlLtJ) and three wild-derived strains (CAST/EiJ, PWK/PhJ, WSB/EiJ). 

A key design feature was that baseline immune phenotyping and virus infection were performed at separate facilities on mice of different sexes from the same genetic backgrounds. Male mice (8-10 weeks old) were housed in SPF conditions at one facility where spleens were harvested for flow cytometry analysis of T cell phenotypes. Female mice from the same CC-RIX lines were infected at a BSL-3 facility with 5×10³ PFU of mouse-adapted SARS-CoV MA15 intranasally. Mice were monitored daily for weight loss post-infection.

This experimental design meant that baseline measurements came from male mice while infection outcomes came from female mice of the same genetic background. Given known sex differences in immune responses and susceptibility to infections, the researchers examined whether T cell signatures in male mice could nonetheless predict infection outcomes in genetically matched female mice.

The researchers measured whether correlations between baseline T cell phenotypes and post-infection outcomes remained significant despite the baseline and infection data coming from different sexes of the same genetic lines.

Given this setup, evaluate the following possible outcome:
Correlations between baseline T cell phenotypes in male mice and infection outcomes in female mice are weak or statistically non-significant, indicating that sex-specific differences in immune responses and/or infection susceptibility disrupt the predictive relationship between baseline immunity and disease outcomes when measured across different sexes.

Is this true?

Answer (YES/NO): NO